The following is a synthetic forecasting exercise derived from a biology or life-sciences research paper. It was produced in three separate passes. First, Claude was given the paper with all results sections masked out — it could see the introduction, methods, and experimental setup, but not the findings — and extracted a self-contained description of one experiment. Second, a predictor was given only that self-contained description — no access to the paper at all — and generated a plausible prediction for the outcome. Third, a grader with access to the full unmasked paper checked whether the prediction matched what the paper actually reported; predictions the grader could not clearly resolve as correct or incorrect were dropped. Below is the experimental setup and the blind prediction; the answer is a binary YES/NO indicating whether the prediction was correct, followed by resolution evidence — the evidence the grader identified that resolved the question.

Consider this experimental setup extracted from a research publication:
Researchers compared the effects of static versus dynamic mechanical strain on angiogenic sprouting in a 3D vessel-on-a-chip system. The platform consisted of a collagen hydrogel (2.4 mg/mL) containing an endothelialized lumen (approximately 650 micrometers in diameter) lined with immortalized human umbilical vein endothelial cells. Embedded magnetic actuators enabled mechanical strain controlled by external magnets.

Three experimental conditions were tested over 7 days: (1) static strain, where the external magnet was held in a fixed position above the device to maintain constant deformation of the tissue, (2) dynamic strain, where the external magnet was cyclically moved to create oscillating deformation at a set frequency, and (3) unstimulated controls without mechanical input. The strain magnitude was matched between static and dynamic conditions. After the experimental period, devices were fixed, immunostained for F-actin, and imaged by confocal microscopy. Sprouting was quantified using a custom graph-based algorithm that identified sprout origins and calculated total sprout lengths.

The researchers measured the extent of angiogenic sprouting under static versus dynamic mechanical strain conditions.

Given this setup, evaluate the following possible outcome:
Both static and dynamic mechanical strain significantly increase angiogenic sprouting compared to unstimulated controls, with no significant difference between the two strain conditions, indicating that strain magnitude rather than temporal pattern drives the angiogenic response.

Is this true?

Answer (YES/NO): NO